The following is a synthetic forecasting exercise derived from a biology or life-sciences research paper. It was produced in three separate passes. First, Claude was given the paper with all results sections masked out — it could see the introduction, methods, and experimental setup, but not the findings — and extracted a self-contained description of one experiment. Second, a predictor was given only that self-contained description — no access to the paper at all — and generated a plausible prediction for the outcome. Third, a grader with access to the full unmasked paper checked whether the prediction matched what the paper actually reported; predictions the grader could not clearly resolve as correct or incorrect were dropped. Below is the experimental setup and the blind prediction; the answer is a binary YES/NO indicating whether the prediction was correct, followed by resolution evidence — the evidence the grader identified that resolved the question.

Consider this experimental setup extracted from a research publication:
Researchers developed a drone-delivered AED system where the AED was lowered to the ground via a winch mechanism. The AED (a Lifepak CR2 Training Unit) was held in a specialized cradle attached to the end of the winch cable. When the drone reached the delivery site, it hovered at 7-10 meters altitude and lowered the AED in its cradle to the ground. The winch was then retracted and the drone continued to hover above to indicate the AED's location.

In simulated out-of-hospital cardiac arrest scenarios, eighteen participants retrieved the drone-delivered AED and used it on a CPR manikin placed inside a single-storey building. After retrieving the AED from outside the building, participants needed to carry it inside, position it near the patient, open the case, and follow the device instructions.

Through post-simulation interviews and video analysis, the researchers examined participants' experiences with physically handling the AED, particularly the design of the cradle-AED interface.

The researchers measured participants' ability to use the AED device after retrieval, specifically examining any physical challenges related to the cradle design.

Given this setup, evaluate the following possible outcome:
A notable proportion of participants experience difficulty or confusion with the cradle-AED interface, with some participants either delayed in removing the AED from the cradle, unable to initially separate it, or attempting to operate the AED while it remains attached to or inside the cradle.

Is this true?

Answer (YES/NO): NO